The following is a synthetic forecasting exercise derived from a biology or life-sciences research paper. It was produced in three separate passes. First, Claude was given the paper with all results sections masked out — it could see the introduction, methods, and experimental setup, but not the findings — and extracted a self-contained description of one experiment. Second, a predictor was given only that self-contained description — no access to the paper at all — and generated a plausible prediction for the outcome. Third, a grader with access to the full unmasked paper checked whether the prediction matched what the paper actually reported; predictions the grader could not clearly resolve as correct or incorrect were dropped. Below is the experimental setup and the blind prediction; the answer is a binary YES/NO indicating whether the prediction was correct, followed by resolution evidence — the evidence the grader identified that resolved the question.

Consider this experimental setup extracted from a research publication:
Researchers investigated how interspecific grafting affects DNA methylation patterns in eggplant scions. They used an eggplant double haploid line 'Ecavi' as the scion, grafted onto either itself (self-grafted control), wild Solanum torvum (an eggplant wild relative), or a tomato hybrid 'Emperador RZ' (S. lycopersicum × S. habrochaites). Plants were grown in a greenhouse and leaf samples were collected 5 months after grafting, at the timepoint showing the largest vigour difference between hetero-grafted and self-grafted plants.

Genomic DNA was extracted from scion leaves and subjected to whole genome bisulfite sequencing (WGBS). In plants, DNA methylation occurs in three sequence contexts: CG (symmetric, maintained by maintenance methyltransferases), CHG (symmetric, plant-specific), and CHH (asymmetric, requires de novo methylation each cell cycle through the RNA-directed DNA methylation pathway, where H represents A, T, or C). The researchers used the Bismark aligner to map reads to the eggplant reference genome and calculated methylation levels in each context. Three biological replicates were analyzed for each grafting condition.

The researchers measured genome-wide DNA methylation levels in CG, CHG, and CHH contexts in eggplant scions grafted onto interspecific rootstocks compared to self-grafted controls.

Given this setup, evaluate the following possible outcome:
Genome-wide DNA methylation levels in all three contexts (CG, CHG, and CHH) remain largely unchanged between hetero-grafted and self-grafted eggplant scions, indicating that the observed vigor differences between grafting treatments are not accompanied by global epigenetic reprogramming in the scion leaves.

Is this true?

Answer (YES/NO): NO